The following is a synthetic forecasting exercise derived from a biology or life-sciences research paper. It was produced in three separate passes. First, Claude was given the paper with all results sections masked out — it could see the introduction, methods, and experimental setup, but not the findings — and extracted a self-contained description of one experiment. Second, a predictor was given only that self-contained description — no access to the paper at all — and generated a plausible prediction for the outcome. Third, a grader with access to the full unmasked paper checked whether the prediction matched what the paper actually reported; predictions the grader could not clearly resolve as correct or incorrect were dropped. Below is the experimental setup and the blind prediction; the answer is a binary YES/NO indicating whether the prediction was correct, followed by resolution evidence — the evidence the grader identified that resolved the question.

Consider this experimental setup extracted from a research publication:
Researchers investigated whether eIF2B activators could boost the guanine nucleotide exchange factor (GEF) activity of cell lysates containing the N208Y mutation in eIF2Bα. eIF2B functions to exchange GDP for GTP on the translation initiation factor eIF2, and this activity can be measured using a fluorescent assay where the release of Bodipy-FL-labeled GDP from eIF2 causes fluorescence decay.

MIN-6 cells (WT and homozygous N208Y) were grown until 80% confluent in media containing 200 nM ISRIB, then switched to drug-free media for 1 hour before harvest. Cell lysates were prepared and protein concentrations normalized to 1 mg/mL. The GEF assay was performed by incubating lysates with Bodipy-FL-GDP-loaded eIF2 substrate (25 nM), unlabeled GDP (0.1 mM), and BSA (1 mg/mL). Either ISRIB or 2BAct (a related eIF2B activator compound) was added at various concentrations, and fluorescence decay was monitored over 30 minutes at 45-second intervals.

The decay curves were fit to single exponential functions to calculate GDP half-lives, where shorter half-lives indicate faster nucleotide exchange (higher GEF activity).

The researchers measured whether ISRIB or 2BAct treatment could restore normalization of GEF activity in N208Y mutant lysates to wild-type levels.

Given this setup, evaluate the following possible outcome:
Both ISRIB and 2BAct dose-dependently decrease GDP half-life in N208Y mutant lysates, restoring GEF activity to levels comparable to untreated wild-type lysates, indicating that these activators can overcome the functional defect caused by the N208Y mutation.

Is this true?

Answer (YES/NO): NO